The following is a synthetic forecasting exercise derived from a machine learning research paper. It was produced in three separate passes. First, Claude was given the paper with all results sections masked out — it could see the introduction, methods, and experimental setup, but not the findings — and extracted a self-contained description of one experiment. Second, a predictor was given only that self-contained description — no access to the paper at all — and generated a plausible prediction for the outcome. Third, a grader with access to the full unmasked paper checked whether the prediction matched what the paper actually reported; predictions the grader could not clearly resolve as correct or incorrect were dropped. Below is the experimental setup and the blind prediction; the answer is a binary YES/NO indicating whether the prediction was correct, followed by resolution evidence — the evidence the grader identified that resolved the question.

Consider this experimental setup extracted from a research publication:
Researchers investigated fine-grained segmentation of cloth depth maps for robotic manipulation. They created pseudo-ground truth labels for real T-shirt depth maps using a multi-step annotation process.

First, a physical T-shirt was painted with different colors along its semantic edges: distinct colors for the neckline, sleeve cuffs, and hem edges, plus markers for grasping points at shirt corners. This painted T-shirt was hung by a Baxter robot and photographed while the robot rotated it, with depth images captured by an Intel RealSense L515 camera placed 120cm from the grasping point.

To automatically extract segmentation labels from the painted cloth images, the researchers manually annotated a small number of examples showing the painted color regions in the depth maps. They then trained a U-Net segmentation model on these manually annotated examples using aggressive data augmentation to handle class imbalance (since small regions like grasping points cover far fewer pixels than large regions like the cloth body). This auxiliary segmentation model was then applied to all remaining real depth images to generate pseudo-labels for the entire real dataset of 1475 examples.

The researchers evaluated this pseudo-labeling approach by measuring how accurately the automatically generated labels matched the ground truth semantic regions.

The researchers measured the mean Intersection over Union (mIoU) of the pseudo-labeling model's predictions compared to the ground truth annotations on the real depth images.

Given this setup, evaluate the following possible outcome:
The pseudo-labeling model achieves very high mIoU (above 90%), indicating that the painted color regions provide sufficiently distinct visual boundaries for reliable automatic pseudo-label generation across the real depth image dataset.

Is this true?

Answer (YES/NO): YES